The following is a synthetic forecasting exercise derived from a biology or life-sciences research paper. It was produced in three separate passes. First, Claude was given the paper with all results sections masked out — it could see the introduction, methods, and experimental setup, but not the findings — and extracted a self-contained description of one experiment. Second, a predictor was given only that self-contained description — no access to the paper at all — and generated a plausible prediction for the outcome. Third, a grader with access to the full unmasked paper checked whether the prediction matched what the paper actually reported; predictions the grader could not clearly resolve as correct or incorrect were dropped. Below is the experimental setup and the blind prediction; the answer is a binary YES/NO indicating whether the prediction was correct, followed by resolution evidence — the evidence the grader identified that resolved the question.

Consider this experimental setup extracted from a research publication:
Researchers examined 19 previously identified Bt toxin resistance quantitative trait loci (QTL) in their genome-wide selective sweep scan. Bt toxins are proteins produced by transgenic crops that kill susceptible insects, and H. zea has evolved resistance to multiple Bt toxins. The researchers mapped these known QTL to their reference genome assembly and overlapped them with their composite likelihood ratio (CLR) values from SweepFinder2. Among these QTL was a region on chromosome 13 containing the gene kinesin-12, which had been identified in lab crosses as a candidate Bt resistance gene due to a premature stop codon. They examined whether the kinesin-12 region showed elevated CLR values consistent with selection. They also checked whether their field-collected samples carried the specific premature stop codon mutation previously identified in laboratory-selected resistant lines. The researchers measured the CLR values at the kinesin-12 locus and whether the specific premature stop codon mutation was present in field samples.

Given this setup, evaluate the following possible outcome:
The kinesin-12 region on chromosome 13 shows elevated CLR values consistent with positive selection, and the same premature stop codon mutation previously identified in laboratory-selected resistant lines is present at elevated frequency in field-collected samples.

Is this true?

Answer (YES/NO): NO